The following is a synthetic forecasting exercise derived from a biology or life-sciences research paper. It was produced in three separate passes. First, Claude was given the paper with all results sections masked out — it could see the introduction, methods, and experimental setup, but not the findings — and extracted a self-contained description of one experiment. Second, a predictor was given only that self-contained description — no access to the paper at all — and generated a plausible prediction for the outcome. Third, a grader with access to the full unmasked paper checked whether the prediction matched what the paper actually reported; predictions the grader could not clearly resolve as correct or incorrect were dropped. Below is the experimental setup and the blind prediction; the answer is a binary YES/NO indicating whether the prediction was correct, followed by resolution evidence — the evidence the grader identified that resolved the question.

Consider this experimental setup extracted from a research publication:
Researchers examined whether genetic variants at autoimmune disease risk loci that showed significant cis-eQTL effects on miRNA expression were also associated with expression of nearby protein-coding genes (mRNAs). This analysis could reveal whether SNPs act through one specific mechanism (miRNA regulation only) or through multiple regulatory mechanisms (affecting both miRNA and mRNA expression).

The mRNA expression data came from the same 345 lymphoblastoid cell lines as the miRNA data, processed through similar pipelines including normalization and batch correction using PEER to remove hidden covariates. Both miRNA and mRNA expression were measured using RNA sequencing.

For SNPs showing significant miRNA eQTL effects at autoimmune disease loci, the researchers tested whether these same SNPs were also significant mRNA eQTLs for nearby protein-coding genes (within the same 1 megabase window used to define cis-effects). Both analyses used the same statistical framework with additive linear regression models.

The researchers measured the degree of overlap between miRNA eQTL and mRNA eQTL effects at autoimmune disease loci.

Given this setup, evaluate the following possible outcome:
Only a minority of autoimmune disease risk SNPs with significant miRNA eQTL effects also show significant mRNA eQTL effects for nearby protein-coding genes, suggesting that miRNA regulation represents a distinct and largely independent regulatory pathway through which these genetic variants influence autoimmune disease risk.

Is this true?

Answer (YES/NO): NO